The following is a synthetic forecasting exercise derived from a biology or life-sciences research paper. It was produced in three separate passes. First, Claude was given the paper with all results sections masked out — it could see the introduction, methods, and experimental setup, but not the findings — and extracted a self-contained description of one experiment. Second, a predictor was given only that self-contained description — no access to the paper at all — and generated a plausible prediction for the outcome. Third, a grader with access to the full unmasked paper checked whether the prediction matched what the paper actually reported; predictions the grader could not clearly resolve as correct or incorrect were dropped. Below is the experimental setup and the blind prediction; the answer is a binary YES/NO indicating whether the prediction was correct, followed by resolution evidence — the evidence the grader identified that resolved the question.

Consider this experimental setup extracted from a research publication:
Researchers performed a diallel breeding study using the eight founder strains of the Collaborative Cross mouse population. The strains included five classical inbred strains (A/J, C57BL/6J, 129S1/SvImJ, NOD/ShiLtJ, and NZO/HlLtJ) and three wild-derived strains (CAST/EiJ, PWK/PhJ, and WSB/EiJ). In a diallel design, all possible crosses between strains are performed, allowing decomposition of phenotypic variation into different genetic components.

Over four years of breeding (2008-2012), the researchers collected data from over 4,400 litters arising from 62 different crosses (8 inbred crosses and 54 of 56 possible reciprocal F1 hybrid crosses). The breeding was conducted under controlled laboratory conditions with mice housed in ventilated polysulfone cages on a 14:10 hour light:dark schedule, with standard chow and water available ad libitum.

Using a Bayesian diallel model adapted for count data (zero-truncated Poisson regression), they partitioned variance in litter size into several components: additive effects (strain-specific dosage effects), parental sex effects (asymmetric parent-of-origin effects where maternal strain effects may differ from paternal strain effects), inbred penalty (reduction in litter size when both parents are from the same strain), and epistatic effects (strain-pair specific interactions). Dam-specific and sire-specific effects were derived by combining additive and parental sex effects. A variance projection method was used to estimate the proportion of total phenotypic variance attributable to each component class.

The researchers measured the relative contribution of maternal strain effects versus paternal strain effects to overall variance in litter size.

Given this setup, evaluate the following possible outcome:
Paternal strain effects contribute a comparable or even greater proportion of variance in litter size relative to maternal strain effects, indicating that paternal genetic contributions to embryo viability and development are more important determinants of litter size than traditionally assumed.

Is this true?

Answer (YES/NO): NO